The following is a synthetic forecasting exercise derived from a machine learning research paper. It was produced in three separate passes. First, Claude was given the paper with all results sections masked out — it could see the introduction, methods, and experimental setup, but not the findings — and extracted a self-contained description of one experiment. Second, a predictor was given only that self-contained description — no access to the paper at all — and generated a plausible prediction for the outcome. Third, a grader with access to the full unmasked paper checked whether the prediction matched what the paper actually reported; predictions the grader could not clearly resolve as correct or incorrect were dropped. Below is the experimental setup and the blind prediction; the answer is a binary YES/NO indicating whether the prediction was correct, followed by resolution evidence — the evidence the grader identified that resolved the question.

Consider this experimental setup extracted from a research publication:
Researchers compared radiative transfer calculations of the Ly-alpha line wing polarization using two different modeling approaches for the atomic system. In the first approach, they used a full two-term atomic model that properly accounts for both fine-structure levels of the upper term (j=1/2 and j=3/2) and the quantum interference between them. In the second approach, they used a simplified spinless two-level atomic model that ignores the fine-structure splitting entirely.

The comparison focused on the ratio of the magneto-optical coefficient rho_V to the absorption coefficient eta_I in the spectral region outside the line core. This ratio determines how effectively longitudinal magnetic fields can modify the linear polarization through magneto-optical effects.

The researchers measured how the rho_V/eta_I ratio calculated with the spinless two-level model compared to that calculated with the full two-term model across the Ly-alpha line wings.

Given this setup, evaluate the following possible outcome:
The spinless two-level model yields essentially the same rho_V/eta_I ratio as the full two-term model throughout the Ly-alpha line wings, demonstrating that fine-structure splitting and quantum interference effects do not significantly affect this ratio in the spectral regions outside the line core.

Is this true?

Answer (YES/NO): YES